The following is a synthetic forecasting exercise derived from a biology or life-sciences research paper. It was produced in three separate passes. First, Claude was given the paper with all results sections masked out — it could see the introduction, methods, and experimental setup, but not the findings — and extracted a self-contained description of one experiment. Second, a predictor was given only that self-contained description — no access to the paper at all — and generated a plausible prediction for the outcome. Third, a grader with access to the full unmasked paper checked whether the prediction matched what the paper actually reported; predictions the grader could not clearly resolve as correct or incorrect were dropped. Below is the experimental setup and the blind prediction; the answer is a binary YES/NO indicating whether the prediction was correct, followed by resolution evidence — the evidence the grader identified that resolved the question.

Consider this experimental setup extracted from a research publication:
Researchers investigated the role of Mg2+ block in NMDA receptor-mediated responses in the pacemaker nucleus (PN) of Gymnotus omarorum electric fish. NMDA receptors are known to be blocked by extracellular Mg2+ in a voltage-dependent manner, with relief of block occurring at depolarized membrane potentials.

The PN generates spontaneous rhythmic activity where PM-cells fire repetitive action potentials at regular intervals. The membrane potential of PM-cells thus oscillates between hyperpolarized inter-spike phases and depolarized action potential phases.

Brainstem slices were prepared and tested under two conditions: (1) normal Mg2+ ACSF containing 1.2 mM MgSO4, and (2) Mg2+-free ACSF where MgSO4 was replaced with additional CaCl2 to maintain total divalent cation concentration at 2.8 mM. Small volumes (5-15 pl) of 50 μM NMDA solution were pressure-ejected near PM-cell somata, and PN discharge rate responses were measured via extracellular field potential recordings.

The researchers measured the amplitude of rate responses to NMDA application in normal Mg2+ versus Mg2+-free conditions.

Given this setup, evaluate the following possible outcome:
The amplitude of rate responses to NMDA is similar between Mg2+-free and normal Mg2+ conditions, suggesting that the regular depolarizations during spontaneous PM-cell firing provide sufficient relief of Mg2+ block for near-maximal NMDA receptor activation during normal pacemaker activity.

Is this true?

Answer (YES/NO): NO